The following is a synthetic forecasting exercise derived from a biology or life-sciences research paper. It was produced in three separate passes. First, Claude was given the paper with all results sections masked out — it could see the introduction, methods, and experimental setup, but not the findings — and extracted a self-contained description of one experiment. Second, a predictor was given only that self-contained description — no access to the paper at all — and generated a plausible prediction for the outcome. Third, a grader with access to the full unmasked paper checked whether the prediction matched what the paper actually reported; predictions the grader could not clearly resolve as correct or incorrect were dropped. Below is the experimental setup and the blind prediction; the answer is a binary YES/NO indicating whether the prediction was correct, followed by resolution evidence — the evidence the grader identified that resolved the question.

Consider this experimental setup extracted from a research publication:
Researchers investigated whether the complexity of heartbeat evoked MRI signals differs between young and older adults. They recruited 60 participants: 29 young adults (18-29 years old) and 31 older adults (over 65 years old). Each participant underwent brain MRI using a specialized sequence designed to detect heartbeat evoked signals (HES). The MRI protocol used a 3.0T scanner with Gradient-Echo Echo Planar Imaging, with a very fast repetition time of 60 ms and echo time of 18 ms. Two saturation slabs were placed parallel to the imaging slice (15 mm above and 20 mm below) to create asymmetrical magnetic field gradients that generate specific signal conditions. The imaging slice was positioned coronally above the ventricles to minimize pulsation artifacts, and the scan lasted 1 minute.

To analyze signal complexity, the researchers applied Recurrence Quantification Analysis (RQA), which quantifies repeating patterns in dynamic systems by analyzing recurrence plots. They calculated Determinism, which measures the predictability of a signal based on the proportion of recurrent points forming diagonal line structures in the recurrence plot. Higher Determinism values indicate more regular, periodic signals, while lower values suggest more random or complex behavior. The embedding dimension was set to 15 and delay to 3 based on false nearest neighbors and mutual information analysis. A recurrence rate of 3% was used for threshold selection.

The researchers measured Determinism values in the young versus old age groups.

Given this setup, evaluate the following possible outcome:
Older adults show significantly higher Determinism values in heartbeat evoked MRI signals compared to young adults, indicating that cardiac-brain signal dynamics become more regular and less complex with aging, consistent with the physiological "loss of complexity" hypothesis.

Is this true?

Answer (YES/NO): NO